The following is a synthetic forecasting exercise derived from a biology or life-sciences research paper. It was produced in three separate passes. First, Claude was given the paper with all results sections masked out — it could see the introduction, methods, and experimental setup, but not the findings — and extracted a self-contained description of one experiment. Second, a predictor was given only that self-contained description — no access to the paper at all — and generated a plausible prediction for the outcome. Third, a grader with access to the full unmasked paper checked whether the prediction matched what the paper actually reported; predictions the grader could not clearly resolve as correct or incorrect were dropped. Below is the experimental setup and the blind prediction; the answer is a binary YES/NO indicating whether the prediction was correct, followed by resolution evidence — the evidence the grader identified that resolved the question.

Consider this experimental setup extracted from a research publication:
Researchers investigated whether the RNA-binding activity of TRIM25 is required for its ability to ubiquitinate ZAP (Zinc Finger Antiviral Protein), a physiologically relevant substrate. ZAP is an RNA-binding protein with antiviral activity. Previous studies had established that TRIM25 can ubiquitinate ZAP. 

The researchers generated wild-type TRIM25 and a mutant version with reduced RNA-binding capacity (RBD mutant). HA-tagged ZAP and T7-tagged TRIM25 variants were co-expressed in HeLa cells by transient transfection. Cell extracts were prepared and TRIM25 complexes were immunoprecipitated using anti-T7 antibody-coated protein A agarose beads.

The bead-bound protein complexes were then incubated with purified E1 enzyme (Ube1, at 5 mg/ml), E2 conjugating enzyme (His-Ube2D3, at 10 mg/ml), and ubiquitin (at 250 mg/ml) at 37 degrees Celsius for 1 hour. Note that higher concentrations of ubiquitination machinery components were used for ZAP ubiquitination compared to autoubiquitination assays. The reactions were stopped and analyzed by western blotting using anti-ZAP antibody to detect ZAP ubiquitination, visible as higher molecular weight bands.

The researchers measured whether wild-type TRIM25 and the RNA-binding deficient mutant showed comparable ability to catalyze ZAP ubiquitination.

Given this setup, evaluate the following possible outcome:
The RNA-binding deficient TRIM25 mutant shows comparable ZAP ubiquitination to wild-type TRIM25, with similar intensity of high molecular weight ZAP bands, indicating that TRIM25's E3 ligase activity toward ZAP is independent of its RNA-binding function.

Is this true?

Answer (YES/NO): NO